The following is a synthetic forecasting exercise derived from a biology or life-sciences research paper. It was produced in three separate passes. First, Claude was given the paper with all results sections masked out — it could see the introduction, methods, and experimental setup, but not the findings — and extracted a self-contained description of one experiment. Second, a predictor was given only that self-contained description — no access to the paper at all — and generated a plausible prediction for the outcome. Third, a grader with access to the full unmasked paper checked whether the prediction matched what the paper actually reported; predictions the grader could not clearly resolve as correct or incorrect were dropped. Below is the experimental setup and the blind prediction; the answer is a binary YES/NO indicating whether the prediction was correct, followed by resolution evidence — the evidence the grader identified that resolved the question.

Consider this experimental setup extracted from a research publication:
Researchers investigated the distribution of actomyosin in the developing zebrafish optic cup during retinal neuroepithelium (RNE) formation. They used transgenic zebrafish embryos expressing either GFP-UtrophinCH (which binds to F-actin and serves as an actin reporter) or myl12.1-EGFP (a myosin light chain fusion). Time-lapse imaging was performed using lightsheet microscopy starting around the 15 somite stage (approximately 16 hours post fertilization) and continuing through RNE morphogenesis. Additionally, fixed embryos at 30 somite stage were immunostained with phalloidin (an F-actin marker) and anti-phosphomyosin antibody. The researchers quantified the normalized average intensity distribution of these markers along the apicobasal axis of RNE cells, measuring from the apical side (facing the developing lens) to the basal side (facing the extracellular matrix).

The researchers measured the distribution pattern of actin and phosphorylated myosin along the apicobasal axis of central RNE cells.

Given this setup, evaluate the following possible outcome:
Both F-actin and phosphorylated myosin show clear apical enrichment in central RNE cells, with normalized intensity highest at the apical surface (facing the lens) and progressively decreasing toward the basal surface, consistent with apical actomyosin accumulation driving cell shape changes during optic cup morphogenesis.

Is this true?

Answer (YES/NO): NO